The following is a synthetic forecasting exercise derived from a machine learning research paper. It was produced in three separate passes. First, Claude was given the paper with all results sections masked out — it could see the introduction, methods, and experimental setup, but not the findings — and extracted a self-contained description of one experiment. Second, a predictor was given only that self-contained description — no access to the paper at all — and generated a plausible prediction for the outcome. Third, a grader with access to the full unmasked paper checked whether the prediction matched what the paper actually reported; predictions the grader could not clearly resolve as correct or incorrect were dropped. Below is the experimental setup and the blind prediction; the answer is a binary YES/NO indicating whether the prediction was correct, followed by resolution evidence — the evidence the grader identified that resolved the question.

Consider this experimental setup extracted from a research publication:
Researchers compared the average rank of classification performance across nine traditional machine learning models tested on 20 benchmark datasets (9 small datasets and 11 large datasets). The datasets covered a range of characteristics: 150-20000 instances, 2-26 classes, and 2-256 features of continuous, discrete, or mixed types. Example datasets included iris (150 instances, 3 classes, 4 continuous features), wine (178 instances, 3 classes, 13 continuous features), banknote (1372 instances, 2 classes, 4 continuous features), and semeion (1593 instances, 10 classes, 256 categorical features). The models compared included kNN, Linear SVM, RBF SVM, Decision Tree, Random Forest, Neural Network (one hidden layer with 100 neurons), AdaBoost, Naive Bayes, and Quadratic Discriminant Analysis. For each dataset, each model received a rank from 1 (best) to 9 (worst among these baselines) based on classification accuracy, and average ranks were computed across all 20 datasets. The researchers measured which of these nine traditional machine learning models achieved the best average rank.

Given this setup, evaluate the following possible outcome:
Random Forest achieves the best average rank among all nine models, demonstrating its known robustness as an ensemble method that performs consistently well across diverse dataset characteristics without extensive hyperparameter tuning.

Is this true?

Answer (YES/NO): NO